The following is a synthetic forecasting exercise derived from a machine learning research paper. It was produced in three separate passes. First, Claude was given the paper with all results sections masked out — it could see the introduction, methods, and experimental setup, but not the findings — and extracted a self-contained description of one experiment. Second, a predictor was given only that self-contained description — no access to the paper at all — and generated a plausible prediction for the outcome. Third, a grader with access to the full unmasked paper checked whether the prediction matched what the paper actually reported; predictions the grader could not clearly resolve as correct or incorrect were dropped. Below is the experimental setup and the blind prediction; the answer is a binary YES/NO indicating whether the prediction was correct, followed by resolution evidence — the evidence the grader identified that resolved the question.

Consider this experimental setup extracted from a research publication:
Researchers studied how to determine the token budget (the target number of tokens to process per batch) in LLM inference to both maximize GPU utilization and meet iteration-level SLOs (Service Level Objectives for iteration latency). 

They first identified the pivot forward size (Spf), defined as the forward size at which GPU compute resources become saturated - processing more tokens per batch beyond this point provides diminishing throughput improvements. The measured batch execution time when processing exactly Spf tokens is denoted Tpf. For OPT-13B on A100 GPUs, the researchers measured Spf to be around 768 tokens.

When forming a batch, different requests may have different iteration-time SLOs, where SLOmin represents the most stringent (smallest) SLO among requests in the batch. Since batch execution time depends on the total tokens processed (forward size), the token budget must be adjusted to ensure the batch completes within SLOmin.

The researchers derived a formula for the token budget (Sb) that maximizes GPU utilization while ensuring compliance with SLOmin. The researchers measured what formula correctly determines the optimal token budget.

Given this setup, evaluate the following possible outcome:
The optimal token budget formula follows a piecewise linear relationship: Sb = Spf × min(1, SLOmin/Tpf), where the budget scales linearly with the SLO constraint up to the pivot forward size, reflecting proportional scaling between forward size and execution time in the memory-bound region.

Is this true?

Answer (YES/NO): NO